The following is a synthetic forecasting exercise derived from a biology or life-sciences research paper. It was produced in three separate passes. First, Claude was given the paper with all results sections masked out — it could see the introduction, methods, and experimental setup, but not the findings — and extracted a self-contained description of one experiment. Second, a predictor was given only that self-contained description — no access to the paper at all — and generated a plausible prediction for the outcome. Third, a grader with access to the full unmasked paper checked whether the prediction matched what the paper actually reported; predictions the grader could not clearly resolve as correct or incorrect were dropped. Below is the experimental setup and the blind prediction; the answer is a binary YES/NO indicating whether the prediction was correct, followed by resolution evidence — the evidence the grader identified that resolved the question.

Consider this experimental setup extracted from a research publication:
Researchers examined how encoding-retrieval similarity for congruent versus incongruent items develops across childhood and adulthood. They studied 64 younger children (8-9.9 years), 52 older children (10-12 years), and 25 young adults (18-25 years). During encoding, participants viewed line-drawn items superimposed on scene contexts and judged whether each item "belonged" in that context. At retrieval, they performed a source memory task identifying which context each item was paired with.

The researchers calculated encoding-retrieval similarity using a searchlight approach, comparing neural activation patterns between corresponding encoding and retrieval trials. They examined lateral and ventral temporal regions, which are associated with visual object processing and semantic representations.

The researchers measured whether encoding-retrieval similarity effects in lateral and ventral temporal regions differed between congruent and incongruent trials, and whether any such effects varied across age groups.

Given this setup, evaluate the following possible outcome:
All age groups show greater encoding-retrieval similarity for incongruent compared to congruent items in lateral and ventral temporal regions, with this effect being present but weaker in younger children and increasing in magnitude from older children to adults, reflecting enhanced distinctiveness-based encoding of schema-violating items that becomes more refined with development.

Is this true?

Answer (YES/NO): NO